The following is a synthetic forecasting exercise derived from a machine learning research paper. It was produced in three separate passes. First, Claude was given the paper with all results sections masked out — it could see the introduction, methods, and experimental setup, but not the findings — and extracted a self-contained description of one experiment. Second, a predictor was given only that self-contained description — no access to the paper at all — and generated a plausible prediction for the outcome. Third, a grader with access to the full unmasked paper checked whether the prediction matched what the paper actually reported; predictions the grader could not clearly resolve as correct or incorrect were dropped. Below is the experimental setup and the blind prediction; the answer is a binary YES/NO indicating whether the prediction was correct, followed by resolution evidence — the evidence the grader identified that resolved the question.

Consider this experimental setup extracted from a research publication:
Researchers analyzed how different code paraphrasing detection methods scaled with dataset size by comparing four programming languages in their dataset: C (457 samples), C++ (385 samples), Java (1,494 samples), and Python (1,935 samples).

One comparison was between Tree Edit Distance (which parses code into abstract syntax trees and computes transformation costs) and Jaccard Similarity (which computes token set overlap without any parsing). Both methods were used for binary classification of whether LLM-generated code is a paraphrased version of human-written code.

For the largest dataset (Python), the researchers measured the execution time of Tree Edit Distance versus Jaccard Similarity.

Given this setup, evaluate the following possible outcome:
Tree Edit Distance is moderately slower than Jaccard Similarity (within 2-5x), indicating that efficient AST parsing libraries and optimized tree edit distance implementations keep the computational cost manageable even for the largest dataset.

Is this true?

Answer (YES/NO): NO